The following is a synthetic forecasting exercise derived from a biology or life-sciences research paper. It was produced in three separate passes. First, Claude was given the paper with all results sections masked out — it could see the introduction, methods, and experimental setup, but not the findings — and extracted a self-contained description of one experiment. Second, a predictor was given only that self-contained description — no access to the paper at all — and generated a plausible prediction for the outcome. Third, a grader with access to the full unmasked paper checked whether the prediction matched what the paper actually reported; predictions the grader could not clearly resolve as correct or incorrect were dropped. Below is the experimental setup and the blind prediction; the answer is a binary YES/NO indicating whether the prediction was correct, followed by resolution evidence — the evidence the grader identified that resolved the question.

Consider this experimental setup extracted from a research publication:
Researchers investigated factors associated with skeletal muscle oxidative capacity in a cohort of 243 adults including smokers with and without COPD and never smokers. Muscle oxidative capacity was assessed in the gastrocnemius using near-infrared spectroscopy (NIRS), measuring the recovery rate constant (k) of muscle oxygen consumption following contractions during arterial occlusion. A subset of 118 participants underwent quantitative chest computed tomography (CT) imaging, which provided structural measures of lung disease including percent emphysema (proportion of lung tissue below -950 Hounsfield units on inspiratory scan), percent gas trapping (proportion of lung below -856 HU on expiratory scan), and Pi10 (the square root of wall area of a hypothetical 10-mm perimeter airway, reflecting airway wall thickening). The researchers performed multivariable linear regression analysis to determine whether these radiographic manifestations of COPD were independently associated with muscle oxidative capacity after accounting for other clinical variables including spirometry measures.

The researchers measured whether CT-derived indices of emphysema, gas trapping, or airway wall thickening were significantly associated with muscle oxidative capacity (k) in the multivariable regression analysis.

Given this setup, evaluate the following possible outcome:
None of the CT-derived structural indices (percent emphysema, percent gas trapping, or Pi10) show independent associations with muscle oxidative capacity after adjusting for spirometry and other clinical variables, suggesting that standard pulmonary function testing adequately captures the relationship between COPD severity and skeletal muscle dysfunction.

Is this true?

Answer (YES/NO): YES